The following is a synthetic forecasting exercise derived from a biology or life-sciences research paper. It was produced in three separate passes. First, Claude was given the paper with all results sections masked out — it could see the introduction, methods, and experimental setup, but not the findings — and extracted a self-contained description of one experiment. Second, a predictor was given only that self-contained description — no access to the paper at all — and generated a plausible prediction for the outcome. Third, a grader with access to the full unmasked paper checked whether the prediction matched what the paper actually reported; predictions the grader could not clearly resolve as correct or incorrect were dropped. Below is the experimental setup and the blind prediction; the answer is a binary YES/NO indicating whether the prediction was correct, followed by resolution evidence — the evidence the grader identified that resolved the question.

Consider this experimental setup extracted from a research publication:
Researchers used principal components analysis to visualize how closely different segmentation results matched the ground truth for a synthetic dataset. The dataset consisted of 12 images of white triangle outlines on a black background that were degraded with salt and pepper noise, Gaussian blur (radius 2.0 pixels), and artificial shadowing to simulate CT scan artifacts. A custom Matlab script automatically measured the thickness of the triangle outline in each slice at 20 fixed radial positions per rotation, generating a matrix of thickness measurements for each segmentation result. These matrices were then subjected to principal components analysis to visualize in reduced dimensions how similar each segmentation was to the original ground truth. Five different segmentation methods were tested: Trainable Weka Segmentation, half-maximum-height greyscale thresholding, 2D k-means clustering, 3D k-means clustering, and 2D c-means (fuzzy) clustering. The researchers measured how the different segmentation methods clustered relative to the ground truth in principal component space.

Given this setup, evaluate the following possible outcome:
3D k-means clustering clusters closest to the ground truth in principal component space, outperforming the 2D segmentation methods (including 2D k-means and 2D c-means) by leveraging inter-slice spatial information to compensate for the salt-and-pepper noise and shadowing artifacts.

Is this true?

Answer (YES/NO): NO